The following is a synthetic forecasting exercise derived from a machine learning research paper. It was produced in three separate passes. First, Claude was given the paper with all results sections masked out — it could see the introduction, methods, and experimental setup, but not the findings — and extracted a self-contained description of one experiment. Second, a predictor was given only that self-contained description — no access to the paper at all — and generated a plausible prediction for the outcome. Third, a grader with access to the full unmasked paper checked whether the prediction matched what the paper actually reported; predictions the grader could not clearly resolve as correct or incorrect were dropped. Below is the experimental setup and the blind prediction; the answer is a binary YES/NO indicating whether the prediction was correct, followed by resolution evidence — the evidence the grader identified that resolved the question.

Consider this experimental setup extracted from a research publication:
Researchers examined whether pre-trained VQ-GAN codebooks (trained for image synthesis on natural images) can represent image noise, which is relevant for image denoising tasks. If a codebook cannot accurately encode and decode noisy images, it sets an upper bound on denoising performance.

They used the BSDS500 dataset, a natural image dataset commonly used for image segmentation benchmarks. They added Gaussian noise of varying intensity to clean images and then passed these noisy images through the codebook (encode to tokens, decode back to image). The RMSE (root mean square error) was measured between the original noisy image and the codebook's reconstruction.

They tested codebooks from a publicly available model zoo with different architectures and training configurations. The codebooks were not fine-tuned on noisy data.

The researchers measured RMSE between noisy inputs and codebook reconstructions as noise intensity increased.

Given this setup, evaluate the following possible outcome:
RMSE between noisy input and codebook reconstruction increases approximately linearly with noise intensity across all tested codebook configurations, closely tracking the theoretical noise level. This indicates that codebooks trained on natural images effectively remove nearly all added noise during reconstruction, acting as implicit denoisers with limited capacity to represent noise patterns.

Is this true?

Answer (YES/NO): NO